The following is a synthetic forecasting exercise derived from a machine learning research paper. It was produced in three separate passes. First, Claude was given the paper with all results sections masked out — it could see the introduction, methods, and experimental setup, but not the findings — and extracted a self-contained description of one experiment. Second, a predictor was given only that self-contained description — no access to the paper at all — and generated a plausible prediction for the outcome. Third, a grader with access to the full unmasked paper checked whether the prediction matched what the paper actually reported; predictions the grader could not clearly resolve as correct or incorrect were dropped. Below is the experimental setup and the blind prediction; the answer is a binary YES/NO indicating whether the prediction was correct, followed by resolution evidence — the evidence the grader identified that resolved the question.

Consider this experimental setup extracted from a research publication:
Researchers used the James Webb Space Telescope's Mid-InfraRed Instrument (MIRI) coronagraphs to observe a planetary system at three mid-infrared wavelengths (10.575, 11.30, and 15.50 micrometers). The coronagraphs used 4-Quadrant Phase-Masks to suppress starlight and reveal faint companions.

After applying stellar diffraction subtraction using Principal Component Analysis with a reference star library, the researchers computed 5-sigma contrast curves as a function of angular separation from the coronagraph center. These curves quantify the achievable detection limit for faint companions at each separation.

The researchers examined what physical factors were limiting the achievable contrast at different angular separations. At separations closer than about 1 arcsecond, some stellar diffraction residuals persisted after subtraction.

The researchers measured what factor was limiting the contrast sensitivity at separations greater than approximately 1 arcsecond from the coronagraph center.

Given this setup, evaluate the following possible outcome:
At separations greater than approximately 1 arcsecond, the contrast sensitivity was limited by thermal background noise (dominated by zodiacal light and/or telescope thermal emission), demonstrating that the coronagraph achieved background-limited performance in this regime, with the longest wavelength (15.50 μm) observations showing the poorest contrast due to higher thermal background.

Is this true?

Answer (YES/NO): YES